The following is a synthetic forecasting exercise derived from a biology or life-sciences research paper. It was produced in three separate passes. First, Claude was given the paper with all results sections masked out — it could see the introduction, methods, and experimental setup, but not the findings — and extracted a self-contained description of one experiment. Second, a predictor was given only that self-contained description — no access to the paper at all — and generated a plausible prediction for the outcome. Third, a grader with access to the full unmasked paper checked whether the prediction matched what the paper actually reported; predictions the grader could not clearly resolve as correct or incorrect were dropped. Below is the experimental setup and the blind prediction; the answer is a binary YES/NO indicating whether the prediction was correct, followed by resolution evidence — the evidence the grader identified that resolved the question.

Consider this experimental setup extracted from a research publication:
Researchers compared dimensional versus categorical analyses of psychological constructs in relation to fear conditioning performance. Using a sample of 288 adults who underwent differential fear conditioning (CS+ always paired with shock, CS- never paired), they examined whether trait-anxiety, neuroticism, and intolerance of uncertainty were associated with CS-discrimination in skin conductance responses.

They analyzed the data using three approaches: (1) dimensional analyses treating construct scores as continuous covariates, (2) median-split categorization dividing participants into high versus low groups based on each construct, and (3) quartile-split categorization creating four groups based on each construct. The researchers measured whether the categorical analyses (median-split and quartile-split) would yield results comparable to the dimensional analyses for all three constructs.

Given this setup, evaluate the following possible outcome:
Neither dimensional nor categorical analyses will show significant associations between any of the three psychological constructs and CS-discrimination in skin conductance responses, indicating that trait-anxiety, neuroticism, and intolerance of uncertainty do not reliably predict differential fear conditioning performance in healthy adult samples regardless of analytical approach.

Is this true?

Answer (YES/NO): NO